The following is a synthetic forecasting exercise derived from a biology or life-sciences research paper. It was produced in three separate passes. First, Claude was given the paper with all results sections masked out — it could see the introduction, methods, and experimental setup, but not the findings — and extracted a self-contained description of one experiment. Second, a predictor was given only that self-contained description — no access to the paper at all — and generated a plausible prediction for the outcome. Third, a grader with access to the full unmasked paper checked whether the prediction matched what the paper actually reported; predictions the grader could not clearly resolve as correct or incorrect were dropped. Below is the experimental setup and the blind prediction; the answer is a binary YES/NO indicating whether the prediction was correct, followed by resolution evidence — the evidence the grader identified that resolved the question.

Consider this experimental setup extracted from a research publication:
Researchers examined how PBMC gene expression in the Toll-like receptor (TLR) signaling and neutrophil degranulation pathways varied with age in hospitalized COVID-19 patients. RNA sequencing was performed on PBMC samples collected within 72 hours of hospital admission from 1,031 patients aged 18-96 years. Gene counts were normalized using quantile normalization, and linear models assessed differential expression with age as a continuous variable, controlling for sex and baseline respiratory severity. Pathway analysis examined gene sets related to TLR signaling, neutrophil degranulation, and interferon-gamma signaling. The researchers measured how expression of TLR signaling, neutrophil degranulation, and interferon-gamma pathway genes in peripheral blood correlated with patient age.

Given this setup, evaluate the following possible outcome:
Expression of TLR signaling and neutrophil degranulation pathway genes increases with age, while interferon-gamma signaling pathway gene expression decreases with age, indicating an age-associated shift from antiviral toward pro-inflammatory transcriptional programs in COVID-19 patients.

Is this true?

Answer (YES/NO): NO